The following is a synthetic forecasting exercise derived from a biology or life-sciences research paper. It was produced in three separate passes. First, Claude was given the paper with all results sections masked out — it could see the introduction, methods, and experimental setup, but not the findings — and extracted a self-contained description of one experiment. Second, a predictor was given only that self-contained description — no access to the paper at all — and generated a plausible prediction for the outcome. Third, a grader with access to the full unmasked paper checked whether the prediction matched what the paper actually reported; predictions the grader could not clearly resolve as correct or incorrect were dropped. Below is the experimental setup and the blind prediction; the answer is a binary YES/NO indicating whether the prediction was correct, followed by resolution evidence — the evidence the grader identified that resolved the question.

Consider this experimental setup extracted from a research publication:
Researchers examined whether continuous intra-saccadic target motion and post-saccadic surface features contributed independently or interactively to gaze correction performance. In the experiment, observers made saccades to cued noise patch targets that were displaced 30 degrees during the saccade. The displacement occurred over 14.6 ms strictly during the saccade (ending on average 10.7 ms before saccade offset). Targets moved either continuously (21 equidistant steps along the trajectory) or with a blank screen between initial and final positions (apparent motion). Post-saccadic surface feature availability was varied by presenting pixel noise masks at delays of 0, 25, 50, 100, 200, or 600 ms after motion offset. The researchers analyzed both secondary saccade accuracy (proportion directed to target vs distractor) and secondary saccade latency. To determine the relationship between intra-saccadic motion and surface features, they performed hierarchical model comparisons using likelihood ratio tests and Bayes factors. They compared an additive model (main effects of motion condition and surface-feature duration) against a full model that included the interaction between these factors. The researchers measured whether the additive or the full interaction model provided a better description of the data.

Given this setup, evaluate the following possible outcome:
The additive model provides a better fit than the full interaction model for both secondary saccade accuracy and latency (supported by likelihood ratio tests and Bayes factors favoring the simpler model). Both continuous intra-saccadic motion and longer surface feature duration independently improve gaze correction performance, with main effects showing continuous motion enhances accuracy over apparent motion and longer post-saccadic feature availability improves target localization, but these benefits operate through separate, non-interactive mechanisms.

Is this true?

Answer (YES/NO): YES